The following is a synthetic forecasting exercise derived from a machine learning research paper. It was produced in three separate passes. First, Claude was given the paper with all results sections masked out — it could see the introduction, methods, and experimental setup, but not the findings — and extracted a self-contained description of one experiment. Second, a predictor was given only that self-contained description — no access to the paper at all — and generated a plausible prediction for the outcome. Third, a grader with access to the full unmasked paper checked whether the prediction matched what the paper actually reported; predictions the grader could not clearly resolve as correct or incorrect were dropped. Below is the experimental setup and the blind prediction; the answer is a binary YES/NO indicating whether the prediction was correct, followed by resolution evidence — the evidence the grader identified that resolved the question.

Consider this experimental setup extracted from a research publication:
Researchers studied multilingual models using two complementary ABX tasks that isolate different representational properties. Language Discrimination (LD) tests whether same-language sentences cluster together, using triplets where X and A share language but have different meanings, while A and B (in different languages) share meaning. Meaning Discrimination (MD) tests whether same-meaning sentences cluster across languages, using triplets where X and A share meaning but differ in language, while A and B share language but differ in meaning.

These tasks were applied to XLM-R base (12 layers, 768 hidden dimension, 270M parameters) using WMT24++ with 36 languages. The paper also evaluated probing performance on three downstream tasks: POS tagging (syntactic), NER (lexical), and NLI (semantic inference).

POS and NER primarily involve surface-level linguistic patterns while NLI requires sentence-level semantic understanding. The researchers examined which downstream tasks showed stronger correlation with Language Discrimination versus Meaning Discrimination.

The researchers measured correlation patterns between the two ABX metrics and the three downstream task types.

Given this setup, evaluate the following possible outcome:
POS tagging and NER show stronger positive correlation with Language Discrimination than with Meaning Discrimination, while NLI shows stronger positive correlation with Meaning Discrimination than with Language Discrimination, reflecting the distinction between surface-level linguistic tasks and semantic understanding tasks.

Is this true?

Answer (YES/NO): NO